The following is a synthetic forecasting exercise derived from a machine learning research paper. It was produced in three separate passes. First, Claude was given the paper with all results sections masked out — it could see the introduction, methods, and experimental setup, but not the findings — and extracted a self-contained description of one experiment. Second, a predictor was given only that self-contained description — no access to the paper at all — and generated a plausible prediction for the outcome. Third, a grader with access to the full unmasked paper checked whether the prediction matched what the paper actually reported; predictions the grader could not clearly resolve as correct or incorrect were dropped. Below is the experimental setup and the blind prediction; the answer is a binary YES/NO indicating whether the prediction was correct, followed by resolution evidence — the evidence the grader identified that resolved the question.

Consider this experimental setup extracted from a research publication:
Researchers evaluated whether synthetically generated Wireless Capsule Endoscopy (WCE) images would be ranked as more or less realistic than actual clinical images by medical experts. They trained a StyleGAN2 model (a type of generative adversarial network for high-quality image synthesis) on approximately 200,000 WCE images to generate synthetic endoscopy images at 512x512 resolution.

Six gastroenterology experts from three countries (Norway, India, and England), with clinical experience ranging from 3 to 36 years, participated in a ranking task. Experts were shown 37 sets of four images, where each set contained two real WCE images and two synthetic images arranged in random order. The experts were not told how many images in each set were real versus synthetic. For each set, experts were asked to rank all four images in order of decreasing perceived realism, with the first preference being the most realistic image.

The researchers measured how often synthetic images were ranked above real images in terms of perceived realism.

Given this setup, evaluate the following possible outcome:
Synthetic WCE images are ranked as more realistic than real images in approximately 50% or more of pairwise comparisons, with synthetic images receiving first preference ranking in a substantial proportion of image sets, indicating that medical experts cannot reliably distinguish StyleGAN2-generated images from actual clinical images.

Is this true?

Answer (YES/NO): YES